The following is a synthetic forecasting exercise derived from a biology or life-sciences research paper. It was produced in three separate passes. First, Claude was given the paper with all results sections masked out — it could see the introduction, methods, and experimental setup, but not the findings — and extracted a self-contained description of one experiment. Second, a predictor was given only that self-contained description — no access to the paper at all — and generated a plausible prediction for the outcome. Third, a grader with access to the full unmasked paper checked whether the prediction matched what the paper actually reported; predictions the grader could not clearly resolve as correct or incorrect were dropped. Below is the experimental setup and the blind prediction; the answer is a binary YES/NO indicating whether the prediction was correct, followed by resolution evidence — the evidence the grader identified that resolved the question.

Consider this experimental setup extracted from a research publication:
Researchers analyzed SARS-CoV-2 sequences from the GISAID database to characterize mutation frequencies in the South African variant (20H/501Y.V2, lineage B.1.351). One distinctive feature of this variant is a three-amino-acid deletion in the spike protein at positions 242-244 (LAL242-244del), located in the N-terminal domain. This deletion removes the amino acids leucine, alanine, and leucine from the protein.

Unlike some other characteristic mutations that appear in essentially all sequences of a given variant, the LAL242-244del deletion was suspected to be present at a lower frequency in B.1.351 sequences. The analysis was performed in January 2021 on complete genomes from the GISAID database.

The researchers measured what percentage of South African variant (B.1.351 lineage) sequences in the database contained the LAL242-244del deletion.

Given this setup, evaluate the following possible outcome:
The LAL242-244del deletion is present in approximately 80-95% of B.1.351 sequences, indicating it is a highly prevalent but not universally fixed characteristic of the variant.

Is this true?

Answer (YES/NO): YES